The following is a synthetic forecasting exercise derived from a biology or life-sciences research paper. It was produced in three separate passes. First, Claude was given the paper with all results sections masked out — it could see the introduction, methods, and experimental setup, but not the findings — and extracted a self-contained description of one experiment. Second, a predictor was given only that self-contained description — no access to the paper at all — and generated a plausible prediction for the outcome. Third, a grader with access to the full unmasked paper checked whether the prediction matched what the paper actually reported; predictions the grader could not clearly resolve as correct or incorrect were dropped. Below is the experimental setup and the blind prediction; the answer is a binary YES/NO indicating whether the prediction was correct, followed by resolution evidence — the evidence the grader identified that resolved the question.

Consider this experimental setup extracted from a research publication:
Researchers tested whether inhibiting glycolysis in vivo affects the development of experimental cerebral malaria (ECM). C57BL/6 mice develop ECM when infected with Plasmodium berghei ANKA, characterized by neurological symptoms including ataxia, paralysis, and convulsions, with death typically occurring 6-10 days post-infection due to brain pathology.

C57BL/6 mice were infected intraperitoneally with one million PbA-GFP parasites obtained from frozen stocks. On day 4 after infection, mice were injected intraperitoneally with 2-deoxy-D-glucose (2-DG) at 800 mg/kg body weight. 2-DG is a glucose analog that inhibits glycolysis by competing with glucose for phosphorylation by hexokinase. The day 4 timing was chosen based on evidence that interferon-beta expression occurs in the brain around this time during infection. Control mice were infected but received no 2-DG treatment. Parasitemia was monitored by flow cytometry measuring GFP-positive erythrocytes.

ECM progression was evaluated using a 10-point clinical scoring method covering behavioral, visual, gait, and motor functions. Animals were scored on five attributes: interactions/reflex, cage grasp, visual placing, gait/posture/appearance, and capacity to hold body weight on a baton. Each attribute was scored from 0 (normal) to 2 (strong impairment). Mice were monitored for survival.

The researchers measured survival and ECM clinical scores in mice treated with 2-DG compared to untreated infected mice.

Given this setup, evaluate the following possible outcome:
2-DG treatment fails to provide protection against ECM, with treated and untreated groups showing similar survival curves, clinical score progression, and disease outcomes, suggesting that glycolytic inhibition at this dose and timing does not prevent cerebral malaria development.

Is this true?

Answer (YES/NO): NO